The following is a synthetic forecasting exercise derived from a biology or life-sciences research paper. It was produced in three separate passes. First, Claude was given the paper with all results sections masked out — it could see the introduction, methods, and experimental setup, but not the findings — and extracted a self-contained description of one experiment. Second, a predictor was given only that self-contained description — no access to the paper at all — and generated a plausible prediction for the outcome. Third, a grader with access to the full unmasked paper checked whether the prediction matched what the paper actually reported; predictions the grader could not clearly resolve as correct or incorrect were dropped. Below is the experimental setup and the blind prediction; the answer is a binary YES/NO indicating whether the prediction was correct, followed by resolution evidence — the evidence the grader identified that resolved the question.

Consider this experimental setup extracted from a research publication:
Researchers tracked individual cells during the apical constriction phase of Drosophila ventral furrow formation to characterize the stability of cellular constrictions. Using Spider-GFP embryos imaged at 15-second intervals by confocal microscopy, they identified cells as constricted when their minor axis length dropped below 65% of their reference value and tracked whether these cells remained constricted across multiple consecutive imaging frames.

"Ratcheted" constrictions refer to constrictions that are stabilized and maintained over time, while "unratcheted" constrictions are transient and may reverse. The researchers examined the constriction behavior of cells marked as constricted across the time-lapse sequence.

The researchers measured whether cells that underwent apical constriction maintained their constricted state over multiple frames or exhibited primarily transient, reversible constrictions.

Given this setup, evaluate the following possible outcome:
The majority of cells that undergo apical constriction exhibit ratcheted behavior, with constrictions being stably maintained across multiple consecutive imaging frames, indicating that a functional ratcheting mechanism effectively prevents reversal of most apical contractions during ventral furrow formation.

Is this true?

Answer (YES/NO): YES